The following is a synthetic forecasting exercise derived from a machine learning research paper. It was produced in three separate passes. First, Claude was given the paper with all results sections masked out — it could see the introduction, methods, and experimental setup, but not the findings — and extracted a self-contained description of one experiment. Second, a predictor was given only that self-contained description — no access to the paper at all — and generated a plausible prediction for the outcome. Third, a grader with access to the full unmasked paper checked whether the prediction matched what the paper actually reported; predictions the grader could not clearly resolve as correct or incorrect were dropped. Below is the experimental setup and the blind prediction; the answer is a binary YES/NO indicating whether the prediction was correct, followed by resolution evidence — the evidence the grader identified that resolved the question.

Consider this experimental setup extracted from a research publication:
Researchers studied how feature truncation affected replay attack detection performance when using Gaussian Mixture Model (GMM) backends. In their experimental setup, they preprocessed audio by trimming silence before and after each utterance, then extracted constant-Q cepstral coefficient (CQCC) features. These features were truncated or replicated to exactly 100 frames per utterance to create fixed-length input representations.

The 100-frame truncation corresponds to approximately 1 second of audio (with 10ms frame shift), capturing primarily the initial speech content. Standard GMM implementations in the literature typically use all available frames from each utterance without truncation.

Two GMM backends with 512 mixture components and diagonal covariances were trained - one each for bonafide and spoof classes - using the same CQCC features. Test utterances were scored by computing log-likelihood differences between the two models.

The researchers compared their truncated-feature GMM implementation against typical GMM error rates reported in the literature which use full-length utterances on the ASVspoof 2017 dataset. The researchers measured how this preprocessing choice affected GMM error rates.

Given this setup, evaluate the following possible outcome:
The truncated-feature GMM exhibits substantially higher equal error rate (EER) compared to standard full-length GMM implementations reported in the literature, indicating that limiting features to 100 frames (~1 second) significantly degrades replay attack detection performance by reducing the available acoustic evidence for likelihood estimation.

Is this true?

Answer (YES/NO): NO